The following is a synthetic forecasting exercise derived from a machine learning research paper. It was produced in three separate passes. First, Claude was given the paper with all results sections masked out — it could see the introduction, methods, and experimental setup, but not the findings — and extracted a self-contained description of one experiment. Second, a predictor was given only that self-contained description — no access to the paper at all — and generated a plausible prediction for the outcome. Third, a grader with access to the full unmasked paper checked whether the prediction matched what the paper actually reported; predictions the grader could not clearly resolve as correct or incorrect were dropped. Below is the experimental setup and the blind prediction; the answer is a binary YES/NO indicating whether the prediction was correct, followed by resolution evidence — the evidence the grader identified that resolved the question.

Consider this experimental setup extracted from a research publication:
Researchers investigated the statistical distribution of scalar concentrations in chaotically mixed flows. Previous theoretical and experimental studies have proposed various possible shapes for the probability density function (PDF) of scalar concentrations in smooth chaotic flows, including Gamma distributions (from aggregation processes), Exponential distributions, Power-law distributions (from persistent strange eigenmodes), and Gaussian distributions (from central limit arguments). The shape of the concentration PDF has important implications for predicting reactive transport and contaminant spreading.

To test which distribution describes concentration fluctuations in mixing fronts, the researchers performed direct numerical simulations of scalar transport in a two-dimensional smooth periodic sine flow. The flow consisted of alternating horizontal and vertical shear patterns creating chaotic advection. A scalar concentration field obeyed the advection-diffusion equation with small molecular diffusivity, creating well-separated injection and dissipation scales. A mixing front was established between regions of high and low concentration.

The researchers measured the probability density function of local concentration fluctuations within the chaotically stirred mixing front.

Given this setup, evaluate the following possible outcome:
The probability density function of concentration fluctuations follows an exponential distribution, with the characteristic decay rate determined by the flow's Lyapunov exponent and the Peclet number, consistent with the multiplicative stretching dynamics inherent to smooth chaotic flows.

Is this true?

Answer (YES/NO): NO